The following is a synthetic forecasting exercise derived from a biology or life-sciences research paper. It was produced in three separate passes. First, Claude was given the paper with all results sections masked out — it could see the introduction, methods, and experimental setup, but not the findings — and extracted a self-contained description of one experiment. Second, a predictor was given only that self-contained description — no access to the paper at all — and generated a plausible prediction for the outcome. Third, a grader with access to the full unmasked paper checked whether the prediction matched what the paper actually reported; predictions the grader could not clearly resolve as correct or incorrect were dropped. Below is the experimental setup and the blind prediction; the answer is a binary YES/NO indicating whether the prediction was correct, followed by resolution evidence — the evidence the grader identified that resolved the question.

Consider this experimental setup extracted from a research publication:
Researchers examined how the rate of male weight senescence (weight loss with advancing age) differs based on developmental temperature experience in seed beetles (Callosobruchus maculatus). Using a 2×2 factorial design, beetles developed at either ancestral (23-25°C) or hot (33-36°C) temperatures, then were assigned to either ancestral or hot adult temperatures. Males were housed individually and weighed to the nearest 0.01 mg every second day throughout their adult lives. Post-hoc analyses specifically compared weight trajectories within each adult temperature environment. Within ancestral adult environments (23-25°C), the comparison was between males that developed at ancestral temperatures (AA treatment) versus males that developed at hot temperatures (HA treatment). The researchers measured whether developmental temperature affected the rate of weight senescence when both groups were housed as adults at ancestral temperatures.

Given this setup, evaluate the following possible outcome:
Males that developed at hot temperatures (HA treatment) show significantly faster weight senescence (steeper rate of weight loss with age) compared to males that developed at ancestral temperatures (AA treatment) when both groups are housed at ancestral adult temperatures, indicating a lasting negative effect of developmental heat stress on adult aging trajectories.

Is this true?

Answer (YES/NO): NO